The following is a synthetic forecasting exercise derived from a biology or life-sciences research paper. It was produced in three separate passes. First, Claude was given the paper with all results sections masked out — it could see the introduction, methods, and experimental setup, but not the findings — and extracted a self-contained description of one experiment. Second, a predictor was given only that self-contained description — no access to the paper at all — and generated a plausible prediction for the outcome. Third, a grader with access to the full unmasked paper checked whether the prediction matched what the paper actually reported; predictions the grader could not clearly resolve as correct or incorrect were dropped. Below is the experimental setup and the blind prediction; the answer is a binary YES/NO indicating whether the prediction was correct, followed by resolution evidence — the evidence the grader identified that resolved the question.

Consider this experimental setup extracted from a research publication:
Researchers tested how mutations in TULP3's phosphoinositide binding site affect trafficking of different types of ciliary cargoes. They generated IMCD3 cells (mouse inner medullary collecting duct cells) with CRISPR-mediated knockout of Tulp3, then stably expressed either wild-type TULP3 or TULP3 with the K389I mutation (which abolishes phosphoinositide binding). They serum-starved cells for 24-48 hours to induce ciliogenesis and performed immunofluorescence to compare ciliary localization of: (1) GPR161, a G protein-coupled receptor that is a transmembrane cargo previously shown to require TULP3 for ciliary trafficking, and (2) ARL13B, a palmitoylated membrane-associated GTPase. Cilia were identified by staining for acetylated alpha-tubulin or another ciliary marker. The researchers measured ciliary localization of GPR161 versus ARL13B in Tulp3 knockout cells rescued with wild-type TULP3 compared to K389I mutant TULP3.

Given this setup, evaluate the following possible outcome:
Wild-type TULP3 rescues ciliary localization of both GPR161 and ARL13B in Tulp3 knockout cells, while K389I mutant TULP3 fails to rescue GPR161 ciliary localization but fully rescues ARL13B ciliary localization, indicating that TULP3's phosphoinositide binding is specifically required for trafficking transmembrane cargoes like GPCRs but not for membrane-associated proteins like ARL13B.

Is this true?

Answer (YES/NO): NO